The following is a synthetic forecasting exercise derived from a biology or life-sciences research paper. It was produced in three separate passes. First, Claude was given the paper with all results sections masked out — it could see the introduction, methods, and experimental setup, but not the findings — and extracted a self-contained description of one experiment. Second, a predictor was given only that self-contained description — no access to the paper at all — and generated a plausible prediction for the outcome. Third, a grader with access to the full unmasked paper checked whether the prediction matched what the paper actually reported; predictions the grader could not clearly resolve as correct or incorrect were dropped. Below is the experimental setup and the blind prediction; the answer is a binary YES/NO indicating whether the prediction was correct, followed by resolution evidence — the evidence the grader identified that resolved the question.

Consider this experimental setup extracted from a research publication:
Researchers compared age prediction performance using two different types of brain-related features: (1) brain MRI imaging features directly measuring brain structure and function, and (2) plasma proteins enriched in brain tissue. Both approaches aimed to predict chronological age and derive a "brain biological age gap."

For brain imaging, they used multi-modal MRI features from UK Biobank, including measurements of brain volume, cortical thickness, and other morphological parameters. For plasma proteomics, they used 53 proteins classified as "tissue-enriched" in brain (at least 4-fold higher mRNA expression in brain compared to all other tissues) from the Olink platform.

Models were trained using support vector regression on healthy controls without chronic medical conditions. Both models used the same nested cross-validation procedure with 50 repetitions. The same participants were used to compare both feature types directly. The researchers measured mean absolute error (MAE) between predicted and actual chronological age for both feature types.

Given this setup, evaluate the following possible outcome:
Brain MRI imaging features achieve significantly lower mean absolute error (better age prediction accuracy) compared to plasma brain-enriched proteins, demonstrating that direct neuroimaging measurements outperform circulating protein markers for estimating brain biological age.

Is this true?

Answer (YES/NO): NO